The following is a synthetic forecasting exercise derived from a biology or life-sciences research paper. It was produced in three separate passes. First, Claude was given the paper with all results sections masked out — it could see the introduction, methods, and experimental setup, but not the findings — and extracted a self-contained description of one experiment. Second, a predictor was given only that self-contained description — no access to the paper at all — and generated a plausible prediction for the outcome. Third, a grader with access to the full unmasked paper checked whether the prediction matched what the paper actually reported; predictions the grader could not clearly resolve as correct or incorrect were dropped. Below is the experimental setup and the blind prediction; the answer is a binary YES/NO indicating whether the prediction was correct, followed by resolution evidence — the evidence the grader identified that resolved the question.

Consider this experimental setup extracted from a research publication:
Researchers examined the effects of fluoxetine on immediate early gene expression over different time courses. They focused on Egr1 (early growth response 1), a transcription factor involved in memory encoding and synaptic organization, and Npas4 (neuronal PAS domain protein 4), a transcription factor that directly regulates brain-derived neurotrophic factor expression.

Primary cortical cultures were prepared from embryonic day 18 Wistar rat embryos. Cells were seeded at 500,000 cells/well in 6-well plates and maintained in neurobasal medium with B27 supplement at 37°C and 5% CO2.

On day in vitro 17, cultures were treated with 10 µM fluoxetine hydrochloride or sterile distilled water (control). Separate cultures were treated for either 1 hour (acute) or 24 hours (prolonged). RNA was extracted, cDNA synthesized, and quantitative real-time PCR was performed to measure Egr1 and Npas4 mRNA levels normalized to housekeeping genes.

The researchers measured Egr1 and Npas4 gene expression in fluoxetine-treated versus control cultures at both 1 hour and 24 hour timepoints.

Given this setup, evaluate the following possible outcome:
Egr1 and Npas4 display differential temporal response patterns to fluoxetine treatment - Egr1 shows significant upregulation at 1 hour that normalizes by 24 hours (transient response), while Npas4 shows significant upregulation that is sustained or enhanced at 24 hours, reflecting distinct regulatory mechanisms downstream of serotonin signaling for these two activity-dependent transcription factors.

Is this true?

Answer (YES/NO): NO